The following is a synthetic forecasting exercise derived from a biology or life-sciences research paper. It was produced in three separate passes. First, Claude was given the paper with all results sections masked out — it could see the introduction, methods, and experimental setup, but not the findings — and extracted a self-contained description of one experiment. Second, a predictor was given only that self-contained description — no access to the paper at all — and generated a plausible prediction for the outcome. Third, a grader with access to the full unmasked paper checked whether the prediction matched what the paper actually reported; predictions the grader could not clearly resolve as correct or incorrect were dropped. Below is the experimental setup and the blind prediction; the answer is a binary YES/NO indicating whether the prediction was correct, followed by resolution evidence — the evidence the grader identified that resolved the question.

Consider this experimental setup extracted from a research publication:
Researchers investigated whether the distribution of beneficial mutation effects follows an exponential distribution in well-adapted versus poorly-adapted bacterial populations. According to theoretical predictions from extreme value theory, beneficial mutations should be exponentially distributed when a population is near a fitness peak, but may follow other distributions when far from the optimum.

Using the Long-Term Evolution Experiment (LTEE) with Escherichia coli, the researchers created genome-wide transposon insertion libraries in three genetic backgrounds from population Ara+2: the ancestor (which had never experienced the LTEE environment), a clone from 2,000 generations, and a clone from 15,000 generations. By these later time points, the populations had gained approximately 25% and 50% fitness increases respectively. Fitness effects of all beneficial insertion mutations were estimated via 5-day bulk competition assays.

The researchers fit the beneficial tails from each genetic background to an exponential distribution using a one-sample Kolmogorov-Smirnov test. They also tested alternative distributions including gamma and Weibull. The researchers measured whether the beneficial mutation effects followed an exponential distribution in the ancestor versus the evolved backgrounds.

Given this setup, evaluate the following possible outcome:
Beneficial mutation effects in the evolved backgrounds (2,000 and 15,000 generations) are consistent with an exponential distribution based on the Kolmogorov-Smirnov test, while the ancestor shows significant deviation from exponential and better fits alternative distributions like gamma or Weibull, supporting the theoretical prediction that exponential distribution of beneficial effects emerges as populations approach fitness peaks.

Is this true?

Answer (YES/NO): YES